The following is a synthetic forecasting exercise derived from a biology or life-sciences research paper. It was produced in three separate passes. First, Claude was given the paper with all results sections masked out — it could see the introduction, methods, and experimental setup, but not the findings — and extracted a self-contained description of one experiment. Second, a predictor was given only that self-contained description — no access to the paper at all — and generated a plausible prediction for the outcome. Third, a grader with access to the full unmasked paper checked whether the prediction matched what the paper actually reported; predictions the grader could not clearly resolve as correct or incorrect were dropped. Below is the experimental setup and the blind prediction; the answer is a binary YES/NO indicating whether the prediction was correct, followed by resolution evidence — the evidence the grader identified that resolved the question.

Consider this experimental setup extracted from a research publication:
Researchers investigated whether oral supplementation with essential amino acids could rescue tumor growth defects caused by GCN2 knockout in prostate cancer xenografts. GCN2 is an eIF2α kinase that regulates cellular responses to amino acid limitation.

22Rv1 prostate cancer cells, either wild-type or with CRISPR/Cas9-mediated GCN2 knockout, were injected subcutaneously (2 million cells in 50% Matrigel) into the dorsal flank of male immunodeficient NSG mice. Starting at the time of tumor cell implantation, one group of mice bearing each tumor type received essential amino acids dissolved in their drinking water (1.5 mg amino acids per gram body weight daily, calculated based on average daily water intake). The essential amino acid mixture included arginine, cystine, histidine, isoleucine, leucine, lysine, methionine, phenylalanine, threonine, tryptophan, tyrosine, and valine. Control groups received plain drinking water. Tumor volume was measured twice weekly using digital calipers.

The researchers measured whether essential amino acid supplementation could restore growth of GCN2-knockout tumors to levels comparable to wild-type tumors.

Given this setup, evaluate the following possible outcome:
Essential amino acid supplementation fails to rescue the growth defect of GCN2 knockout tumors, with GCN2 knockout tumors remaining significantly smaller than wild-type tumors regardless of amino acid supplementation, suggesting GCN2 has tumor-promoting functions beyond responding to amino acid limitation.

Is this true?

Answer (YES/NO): NO